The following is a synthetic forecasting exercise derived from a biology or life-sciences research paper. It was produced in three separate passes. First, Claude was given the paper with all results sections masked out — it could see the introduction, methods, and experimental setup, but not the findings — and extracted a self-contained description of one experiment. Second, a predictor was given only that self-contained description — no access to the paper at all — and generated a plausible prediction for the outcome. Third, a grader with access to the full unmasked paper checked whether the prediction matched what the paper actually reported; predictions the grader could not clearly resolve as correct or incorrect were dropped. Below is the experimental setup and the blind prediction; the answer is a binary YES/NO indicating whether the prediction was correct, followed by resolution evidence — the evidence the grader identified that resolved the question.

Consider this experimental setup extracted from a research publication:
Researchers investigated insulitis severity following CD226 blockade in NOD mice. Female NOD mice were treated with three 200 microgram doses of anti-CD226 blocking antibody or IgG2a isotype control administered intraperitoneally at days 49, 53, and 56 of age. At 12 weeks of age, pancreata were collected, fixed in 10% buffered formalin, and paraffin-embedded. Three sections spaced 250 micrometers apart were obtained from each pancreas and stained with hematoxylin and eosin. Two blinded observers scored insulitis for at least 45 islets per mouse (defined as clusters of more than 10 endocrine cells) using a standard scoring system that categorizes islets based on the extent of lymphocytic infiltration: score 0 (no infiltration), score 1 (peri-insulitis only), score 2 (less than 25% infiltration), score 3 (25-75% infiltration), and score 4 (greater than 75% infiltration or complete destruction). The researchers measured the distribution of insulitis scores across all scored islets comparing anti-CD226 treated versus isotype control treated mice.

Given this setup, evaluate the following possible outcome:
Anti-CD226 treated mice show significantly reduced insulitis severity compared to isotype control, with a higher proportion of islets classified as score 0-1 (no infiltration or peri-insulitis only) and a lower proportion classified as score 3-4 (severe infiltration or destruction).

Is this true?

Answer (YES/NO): YES